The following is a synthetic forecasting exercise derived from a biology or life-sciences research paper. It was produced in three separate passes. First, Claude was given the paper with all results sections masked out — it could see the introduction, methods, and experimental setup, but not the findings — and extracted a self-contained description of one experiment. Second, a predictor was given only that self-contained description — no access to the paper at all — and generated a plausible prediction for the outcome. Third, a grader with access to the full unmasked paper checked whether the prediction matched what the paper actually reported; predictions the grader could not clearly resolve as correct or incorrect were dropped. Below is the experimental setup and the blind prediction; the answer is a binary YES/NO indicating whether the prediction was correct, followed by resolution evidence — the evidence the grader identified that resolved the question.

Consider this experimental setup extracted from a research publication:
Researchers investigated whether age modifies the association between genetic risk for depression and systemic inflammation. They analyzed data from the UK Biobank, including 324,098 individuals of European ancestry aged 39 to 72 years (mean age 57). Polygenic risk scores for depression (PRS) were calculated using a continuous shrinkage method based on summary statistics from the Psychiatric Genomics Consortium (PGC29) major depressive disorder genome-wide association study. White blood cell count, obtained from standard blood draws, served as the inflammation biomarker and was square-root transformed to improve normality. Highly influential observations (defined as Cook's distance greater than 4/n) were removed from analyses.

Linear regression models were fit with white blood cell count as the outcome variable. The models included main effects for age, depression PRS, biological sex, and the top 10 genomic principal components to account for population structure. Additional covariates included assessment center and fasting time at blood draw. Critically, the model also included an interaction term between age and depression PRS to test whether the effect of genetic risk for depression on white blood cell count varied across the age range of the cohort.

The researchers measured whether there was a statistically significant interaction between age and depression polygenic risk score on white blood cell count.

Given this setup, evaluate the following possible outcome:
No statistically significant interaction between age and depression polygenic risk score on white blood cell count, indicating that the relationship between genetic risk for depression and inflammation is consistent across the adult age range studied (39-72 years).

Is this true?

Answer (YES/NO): NO